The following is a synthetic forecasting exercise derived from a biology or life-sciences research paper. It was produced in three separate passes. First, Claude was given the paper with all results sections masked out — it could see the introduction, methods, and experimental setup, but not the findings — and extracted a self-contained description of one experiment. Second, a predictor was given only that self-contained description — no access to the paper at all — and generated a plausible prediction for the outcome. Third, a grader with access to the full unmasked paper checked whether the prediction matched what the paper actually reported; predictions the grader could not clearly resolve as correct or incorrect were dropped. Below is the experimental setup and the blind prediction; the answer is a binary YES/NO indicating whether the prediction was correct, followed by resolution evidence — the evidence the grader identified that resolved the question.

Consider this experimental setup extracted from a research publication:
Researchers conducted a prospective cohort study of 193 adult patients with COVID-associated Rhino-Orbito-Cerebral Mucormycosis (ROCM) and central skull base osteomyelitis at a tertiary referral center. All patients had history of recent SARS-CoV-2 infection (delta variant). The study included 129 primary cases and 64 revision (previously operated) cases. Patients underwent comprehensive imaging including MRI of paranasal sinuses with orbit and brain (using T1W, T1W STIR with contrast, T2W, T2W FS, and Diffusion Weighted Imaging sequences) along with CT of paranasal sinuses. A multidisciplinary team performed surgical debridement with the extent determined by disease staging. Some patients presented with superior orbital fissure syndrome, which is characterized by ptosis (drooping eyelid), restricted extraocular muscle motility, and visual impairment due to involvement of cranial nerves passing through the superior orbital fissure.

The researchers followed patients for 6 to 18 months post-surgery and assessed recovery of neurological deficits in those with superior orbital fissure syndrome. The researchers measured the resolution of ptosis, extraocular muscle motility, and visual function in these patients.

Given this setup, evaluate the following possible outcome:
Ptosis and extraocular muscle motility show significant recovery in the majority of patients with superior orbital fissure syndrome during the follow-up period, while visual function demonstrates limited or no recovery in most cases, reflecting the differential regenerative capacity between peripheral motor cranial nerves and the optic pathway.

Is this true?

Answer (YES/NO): NO